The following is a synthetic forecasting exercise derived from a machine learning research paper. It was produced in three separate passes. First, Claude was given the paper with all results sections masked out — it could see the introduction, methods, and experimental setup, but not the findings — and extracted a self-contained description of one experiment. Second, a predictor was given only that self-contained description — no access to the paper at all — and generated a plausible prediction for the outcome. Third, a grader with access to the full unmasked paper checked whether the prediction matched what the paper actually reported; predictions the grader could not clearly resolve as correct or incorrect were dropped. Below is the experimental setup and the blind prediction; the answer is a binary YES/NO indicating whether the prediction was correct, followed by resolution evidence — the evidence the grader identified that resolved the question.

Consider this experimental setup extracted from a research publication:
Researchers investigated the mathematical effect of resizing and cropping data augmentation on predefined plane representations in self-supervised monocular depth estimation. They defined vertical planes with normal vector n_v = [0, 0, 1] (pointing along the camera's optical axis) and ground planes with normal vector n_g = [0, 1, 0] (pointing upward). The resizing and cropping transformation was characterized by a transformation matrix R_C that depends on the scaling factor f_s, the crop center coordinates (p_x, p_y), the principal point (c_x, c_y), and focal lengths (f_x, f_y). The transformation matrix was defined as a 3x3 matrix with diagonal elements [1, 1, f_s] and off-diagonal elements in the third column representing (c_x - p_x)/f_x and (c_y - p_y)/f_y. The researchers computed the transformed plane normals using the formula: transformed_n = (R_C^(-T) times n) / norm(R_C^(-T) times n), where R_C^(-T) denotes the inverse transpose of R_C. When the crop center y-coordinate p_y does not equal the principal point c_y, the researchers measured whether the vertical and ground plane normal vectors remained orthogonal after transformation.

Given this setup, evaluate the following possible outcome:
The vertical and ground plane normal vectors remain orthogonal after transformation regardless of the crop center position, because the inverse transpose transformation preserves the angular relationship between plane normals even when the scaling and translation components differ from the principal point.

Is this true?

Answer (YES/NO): NO